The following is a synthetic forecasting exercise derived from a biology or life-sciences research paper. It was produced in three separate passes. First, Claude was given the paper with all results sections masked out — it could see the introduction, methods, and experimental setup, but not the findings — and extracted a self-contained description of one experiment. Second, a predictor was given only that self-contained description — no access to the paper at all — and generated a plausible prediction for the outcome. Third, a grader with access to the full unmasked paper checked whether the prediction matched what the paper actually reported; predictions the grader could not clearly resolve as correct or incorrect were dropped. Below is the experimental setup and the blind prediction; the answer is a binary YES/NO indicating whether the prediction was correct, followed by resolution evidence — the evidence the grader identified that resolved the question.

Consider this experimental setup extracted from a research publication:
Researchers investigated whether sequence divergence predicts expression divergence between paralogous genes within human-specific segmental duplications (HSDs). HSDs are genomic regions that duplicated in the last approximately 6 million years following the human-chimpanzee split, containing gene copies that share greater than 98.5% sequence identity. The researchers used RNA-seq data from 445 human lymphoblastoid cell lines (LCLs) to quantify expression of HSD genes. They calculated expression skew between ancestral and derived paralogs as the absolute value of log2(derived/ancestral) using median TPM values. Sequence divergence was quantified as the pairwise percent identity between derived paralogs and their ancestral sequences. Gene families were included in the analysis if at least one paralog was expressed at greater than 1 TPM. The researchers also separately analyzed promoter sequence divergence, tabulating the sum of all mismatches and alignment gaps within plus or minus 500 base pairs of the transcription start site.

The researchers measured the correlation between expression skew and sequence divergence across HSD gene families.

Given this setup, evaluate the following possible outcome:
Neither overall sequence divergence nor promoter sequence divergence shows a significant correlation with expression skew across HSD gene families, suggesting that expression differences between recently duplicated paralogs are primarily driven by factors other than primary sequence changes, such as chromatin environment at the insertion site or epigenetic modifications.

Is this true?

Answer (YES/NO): YES